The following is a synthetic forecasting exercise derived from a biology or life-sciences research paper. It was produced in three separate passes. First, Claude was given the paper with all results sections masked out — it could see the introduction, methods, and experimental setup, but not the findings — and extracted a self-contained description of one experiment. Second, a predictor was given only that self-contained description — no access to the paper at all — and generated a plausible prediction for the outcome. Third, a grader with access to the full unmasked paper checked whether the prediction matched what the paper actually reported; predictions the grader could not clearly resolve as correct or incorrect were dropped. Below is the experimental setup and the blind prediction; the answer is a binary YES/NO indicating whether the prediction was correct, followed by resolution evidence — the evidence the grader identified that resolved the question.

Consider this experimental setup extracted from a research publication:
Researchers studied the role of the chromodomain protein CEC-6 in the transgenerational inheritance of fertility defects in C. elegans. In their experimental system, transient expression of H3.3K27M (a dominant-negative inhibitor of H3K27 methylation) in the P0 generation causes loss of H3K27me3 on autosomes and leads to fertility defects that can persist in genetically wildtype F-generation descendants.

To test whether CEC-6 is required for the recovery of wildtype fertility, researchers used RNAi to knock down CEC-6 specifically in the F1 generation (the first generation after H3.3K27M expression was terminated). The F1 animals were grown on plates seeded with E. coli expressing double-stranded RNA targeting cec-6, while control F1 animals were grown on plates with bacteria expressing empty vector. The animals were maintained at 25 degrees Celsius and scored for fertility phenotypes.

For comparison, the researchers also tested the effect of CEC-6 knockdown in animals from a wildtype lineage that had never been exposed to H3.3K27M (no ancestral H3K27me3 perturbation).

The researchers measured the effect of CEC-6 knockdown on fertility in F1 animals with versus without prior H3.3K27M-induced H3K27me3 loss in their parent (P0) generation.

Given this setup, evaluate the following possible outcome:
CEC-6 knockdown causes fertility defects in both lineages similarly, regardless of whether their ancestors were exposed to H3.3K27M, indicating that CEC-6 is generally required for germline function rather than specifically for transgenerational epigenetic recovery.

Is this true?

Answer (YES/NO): NO